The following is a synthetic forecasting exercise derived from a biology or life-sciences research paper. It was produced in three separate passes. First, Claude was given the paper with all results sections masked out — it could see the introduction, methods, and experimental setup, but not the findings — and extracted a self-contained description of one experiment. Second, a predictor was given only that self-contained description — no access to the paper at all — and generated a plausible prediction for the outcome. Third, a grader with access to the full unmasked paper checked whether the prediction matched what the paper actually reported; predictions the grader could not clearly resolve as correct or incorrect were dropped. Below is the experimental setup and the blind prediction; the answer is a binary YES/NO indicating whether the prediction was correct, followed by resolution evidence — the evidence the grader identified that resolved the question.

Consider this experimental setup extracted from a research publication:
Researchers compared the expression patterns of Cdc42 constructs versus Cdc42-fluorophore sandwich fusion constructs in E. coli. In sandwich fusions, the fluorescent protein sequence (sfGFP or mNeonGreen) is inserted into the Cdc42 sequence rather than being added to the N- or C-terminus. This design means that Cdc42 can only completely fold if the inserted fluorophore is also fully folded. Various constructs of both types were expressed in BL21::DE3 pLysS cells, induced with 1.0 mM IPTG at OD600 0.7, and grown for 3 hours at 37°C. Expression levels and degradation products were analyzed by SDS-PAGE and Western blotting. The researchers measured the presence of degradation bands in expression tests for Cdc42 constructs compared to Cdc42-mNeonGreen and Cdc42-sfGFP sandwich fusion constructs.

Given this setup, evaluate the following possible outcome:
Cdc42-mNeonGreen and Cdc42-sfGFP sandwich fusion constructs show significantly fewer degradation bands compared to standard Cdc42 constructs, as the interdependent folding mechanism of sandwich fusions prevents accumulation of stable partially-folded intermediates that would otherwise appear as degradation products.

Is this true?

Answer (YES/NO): NO